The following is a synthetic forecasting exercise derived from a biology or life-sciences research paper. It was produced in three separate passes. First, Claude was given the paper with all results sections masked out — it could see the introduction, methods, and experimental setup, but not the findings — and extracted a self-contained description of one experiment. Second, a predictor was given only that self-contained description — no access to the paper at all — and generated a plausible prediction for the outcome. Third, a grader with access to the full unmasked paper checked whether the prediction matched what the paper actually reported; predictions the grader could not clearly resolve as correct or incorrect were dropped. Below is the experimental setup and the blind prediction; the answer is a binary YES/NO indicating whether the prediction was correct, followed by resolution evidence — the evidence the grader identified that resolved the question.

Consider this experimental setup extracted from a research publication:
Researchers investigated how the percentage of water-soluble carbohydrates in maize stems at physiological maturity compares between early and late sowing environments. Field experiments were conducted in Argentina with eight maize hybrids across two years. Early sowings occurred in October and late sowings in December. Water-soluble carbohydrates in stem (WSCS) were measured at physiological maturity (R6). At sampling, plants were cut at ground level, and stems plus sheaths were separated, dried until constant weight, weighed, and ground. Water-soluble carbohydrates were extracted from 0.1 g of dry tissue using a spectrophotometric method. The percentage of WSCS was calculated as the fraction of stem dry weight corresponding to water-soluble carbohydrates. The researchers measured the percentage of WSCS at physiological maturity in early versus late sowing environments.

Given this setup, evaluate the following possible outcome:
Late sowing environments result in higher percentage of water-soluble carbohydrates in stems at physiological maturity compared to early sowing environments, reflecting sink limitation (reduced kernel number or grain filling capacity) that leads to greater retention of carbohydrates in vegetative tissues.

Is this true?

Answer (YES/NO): NO